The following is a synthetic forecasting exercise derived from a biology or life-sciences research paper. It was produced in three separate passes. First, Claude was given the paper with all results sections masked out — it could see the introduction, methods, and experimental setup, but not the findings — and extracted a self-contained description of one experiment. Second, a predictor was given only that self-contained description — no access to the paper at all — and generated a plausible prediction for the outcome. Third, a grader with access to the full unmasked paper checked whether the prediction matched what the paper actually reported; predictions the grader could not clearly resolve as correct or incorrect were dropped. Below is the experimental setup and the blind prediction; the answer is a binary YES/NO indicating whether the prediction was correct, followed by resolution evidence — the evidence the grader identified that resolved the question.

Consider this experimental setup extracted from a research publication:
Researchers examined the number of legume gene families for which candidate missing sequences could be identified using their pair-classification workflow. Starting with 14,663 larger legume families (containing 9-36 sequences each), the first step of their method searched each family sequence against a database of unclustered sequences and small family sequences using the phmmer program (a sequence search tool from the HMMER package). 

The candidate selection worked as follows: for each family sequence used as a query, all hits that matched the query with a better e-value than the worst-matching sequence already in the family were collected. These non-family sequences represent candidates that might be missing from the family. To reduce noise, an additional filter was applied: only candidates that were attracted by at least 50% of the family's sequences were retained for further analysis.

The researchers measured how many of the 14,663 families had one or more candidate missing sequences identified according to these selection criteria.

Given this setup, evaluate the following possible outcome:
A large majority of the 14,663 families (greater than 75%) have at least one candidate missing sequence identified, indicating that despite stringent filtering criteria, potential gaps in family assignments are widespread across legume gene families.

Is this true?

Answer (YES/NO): NO